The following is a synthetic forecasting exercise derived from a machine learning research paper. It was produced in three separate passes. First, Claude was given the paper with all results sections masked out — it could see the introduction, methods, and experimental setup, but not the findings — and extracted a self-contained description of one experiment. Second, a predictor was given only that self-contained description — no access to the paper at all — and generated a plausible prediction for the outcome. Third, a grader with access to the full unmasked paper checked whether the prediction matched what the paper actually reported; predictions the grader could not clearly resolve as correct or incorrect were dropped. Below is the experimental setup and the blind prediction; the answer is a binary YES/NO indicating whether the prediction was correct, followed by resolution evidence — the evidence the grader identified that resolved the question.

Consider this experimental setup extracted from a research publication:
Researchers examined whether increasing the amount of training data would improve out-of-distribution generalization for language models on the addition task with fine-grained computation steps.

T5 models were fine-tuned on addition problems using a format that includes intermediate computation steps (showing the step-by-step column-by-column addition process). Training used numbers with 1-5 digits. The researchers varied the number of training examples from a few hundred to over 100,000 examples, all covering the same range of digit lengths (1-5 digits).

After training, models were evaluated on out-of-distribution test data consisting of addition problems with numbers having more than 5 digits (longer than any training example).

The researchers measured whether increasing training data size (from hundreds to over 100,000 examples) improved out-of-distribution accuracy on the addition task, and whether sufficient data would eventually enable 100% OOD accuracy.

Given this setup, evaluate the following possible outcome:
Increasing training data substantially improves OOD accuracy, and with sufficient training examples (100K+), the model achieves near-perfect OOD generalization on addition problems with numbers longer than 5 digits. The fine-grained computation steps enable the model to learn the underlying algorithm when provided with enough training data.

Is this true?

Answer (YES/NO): NO